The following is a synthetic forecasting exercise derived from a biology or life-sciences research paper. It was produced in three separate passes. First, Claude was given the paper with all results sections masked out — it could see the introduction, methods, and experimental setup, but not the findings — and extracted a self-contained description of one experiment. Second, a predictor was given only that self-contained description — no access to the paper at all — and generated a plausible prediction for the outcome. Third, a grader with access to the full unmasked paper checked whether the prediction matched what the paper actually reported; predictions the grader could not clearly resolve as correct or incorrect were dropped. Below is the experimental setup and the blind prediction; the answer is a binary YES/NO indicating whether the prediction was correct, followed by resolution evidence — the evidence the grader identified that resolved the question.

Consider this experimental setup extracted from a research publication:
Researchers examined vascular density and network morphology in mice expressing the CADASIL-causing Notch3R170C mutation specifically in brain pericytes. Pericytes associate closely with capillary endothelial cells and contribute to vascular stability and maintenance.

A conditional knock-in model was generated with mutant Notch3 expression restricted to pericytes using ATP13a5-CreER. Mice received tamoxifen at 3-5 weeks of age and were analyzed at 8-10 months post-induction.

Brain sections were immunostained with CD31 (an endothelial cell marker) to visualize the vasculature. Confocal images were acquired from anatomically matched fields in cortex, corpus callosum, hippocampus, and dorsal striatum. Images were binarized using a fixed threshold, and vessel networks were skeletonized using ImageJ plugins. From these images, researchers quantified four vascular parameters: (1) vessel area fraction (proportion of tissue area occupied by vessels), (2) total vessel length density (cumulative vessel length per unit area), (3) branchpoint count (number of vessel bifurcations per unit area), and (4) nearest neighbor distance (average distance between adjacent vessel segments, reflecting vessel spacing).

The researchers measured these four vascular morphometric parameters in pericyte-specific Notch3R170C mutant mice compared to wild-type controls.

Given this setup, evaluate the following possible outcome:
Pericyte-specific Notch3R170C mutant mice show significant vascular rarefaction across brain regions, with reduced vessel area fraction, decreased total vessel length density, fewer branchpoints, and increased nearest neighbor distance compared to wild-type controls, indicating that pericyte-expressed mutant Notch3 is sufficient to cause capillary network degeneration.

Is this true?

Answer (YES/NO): NO